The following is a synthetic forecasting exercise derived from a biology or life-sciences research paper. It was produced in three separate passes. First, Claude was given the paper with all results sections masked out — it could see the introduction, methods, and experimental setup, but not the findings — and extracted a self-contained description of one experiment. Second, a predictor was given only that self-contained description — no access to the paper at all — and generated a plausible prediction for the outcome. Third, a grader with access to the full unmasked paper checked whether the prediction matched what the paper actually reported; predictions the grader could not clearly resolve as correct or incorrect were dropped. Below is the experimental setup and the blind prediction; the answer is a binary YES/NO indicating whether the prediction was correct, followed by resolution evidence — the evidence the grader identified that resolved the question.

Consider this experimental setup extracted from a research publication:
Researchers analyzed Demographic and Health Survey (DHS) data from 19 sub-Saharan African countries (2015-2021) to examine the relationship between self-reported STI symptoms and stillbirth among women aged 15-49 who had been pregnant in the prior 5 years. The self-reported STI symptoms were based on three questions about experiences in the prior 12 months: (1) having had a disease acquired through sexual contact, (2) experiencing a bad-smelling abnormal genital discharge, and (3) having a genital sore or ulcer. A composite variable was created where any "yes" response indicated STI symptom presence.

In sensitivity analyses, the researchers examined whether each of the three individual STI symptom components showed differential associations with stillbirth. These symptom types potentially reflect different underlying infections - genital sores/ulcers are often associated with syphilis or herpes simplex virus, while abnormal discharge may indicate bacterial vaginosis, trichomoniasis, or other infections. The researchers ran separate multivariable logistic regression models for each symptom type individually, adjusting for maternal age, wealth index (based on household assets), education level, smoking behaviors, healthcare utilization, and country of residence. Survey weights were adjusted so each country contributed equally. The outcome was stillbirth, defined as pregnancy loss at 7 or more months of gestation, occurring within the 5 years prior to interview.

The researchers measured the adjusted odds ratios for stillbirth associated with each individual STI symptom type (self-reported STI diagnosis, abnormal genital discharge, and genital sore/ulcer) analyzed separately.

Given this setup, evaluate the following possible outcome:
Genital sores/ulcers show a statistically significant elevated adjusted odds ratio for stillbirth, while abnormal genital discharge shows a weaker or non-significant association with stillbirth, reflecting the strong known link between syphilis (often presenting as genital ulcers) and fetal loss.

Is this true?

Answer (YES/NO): NO